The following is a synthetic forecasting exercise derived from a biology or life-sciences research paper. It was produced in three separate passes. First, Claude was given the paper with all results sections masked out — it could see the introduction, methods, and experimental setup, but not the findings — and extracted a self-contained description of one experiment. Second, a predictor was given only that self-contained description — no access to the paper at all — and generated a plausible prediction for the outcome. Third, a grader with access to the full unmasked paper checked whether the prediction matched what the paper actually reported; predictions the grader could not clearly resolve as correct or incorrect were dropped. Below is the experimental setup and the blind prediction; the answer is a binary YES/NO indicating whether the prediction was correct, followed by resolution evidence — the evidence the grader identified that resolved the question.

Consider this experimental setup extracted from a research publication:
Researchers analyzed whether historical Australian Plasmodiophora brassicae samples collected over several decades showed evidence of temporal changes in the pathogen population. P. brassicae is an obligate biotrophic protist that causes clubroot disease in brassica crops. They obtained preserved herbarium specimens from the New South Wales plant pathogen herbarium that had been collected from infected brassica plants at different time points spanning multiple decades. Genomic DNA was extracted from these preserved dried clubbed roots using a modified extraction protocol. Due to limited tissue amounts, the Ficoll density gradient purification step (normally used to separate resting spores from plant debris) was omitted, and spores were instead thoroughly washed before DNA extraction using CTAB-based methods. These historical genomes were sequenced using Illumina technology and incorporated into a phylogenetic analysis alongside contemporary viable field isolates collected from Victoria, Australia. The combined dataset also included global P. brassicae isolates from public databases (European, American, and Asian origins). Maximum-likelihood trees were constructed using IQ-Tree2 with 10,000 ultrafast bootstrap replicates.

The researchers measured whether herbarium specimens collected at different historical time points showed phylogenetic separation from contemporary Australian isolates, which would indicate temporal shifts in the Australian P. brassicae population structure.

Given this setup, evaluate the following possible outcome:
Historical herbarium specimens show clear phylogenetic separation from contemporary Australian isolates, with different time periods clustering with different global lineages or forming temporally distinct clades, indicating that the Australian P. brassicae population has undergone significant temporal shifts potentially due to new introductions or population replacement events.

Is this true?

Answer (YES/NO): NO